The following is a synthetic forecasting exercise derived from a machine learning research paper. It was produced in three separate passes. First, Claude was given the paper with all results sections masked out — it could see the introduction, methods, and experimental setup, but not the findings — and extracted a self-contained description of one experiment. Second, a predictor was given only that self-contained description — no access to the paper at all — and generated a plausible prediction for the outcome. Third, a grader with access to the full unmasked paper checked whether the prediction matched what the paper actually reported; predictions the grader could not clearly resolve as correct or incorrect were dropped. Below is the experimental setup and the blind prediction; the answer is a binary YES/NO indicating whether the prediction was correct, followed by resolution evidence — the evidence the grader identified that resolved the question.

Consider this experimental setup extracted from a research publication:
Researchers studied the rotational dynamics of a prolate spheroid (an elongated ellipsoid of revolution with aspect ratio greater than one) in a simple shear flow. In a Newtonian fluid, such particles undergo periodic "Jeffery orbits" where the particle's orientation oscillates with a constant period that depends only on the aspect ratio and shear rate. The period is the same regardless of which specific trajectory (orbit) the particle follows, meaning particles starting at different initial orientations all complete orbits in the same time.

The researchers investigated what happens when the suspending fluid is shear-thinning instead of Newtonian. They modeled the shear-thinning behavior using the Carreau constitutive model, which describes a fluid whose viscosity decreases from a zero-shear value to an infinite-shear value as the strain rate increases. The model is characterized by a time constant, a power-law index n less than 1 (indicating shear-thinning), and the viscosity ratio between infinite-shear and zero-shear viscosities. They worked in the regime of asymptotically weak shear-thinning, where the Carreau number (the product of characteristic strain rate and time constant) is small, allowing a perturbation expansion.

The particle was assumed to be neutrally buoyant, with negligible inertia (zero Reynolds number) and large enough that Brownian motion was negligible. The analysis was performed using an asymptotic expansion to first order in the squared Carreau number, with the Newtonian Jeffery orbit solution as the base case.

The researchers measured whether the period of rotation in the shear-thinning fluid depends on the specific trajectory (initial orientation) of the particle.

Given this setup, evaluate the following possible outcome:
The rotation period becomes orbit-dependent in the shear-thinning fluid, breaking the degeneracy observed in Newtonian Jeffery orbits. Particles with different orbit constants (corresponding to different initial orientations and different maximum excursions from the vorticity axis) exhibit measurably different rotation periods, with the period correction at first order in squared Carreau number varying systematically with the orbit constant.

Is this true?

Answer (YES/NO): NO